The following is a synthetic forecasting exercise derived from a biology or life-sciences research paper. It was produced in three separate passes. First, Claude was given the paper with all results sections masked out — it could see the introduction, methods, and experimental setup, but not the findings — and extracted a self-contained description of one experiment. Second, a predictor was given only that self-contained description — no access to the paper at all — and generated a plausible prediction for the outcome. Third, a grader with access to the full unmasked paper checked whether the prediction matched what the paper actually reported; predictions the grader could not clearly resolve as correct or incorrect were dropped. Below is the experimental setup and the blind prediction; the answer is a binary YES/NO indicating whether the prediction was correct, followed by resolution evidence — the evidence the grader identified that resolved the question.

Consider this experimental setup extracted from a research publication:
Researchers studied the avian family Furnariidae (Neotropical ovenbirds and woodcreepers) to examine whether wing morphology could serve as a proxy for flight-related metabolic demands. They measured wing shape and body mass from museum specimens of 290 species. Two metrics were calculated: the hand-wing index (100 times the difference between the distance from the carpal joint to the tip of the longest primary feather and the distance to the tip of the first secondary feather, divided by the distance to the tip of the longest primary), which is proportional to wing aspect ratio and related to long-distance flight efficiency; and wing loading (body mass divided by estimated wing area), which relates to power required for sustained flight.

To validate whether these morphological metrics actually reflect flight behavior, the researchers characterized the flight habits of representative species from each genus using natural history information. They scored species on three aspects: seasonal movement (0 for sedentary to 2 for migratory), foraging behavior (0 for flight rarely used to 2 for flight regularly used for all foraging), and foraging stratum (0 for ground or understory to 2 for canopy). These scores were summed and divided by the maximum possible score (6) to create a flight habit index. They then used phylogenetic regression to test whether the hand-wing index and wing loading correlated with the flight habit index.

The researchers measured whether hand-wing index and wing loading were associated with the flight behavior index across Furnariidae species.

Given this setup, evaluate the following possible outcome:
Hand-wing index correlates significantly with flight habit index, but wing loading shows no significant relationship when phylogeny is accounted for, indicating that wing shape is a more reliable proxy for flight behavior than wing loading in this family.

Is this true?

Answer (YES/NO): NO